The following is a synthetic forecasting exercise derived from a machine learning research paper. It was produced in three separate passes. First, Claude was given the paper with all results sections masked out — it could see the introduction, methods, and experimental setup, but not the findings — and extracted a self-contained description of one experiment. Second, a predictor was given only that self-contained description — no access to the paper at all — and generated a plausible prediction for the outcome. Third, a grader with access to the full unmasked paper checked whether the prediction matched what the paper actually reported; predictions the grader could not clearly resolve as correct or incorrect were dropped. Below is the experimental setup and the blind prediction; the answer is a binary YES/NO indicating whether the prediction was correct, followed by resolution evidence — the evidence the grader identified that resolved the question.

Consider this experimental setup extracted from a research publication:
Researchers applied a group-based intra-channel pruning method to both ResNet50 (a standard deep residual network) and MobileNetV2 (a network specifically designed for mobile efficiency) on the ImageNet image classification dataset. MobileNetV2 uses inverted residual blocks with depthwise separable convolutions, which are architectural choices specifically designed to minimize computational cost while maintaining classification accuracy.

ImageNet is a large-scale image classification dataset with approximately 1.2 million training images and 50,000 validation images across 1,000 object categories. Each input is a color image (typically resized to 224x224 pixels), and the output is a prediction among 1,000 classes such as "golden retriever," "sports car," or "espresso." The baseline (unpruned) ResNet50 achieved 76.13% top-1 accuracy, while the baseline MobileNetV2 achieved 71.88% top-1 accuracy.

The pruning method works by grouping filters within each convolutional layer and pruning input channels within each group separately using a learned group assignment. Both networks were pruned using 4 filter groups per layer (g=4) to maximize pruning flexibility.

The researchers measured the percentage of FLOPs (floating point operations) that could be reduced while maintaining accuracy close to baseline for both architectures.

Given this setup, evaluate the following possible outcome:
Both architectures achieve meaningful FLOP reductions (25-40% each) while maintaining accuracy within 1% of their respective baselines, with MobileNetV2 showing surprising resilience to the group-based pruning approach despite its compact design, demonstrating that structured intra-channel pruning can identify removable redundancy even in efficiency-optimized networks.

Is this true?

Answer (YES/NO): NO